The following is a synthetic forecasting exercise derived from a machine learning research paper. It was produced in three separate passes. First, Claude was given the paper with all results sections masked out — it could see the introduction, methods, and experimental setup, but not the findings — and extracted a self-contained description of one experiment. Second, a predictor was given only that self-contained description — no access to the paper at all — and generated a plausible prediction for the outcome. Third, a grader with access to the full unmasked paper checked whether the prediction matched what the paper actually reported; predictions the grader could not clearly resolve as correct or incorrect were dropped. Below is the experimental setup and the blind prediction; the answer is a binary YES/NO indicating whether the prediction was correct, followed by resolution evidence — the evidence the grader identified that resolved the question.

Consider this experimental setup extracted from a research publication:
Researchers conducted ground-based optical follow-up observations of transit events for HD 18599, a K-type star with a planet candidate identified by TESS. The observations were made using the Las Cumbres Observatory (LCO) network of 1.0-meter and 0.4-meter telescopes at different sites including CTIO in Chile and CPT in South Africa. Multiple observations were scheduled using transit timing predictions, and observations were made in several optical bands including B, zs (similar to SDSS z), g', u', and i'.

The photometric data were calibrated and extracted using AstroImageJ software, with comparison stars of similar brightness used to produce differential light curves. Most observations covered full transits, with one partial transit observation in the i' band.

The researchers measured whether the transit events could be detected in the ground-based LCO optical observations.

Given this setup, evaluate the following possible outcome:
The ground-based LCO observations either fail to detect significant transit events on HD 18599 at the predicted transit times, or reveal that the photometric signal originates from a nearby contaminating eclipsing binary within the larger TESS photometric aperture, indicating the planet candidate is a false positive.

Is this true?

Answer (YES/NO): NO